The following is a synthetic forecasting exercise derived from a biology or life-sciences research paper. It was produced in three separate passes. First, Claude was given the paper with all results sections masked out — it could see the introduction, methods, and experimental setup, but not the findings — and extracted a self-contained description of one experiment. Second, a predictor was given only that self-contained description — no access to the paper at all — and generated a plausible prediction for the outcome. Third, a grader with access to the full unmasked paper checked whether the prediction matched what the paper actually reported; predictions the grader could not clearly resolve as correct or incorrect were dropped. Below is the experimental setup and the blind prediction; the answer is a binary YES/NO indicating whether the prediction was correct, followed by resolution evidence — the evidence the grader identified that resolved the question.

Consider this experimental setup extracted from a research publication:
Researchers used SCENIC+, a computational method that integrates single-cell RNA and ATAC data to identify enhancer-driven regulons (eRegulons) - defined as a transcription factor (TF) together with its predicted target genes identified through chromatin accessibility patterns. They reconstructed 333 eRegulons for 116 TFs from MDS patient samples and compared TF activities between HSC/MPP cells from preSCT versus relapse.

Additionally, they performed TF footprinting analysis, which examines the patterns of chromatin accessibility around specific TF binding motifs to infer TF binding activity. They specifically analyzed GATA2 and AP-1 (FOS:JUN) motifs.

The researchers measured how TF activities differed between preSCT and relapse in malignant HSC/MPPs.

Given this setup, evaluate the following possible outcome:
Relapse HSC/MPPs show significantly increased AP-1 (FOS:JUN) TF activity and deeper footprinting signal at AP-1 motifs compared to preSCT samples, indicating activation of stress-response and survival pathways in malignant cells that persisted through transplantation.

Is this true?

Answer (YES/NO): YES